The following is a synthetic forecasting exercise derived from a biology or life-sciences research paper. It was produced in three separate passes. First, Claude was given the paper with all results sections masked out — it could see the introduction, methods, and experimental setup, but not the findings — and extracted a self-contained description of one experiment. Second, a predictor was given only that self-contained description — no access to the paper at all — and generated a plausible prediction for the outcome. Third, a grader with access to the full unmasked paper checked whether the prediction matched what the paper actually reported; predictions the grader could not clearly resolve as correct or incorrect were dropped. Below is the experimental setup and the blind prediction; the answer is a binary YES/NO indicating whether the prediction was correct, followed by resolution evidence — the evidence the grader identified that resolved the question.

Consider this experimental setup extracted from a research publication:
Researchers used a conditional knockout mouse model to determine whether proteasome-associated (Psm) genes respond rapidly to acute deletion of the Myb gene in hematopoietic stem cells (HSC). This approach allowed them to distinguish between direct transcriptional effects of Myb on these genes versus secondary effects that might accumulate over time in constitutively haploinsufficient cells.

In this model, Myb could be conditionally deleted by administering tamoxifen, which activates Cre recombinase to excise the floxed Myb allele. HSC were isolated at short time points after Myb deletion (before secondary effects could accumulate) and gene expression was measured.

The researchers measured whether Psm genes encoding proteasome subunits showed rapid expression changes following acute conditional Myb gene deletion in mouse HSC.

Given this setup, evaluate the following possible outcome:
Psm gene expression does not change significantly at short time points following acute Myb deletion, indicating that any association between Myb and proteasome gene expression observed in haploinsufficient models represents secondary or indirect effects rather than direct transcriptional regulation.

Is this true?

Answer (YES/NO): NO